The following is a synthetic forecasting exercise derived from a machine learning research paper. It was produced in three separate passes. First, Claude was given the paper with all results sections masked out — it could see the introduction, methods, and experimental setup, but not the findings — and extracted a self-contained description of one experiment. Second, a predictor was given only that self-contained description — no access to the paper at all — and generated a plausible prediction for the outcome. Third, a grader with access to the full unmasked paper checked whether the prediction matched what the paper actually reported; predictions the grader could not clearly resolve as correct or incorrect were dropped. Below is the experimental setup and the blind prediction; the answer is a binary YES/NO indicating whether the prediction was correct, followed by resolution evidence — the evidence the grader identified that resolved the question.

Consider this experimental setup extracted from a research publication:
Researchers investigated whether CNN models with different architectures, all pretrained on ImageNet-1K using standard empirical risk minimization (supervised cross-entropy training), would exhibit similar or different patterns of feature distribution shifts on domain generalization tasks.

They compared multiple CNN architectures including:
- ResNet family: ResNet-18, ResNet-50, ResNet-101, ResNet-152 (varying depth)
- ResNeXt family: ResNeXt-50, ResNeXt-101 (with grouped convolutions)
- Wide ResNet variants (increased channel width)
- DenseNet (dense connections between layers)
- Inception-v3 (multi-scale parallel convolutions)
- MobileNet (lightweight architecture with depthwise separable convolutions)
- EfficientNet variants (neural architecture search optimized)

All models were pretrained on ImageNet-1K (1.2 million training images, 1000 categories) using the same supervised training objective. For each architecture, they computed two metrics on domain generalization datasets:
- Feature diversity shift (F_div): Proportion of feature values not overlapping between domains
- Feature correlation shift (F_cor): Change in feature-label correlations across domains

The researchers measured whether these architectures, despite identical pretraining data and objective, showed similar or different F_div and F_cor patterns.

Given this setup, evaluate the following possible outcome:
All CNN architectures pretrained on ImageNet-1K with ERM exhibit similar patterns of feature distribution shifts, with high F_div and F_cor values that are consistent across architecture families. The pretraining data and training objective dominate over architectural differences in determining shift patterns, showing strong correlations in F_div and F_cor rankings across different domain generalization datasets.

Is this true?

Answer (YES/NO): NO